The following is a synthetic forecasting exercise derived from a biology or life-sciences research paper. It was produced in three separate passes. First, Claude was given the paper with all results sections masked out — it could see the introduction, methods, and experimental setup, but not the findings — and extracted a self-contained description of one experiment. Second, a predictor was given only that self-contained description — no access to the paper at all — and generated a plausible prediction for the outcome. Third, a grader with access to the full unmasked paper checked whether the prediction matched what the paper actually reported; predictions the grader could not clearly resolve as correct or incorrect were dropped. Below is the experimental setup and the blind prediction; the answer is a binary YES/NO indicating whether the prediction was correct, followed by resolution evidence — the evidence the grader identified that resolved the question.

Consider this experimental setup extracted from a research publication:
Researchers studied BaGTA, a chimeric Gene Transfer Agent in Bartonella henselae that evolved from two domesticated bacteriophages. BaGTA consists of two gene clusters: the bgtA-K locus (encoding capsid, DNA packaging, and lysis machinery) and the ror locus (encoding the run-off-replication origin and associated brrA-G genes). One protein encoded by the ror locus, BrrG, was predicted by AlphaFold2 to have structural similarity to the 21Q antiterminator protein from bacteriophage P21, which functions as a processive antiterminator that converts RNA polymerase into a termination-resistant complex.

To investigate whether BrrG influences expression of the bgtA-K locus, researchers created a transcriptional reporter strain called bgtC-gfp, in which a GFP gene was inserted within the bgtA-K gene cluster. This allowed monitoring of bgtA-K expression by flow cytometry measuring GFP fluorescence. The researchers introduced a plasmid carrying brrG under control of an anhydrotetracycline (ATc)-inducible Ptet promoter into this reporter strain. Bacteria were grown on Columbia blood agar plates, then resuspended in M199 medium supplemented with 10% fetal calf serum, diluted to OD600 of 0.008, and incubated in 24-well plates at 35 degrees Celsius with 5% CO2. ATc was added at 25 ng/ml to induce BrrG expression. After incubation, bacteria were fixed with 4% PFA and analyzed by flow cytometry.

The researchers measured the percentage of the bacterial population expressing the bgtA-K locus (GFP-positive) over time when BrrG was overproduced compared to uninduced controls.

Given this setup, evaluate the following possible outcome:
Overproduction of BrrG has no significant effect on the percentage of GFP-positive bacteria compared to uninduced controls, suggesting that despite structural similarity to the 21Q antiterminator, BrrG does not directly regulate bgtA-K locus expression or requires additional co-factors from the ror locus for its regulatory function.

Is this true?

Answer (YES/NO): NO